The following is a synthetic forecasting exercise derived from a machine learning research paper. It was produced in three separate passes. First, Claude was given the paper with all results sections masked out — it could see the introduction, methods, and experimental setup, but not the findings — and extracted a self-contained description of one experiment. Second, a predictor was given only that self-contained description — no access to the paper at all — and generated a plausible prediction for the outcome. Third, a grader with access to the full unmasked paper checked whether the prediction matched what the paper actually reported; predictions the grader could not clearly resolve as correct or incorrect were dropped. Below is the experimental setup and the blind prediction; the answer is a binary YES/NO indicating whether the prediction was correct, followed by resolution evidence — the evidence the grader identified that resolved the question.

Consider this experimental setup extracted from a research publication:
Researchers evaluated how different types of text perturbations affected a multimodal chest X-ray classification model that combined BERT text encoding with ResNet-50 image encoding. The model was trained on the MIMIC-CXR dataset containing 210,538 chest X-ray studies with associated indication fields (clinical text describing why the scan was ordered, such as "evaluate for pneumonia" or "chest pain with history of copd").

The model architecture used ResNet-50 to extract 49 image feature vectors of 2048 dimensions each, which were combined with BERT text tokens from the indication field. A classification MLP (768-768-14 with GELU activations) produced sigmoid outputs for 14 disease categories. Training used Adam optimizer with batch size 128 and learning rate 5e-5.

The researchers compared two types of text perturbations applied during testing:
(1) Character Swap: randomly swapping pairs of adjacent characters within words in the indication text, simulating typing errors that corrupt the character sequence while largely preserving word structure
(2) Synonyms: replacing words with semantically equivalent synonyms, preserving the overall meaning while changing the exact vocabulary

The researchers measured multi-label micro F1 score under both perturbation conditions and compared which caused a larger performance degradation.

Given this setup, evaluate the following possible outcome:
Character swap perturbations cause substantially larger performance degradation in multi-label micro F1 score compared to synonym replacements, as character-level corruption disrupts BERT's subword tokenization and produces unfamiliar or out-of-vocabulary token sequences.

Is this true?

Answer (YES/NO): YES